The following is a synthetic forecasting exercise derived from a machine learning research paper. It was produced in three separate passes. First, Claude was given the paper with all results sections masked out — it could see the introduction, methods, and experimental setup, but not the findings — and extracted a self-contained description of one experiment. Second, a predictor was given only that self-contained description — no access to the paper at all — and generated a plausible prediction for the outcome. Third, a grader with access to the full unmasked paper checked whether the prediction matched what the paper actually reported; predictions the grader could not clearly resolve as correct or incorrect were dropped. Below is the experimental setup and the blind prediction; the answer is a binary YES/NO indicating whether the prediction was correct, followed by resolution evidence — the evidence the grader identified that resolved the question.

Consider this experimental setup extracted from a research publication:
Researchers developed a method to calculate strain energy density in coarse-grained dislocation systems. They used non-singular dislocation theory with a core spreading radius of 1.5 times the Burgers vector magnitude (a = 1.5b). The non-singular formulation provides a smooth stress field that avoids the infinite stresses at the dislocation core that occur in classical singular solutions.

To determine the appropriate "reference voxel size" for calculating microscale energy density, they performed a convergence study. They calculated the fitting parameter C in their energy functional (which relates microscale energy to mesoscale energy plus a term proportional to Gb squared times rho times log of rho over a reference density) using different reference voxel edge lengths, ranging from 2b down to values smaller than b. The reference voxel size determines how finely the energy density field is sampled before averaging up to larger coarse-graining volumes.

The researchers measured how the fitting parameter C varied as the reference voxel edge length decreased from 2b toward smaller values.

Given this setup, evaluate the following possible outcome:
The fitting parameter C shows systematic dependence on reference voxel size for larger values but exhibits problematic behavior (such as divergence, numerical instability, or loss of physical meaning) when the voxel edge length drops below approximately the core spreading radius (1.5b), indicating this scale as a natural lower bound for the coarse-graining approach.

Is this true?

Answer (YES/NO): NO